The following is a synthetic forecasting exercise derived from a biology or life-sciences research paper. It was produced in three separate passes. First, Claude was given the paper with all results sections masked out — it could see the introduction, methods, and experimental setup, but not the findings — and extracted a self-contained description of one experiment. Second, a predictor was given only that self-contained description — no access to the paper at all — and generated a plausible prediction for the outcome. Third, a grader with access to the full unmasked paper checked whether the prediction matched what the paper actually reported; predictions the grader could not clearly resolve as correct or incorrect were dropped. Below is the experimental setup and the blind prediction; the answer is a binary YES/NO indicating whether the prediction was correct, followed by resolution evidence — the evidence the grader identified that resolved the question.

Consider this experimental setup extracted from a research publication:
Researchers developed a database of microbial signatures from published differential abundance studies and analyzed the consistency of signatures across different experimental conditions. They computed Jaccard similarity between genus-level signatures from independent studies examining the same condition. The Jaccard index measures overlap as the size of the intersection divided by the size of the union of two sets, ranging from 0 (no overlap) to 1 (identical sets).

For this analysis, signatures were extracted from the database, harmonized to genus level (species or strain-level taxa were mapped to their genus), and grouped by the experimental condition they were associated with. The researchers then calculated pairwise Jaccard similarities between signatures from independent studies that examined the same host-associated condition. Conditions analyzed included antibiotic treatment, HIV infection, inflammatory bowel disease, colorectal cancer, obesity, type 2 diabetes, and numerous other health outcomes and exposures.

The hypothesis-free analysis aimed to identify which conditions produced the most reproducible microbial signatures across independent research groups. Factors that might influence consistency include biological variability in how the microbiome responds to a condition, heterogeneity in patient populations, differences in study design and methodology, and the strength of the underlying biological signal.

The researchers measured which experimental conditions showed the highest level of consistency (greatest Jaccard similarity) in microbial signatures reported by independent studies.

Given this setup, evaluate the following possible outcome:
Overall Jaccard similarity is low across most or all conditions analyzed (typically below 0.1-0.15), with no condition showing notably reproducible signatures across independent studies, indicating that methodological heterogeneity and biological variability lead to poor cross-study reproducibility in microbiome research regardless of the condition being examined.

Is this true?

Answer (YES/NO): NO